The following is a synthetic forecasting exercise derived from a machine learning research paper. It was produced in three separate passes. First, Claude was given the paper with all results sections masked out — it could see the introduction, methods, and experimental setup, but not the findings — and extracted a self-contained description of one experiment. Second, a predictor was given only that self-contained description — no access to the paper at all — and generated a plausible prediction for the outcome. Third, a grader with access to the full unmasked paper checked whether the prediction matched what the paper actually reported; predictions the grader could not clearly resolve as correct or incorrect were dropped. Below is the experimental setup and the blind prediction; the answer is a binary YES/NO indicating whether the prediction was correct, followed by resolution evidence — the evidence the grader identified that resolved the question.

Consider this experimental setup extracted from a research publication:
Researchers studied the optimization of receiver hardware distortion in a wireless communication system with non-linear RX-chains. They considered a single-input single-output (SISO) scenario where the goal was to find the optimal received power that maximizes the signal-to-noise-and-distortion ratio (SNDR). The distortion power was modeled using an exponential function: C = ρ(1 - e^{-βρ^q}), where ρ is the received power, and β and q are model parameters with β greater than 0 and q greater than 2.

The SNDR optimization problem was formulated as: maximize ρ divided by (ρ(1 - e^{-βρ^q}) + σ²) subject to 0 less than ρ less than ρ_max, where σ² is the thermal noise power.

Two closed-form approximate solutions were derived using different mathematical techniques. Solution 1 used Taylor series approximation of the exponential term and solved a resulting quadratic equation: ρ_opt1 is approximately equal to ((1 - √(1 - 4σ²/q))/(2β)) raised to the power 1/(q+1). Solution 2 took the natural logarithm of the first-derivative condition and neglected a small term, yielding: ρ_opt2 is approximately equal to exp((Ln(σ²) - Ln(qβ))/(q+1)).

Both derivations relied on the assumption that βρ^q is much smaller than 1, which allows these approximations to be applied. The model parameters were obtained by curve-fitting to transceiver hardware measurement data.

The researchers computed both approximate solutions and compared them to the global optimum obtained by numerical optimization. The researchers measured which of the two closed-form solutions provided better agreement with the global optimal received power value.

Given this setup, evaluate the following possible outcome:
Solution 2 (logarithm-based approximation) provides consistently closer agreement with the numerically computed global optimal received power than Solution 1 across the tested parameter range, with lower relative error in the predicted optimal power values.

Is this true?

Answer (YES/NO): YES